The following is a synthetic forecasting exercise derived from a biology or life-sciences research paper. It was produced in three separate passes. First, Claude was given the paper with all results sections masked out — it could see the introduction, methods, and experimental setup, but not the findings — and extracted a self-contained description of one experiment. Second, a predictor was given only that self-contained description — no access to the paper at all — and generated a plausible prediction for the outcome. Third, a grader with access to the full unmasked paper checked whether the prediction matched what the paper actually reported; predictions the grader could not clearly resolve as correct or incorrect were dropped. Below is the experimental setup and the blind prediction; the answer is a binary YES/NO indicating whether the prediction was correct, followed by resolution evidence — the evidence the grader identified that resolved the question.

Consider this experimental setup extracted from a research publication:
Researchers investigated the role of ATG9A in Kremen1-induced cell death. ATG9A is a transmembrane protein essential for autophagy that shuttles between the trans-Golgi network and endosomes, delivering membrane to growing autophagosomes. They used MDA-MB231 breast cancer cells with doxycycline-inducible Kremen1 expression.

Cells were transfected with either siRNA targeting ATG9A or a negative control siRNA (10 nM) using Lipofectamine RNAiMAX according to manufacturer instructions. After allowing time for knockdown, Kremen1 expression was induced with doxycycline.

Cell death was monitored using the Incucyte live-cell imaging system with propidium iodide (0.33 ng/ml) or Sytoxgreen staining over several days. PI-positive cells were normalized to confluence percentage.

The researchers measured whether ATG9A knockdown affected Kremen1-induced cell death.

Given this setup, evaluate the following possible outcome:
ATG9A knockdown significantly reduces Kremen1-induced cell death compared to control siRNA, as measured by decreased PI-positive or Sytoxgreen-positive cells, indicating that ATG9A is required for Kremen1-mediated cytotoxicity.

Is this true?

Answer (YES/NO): YES